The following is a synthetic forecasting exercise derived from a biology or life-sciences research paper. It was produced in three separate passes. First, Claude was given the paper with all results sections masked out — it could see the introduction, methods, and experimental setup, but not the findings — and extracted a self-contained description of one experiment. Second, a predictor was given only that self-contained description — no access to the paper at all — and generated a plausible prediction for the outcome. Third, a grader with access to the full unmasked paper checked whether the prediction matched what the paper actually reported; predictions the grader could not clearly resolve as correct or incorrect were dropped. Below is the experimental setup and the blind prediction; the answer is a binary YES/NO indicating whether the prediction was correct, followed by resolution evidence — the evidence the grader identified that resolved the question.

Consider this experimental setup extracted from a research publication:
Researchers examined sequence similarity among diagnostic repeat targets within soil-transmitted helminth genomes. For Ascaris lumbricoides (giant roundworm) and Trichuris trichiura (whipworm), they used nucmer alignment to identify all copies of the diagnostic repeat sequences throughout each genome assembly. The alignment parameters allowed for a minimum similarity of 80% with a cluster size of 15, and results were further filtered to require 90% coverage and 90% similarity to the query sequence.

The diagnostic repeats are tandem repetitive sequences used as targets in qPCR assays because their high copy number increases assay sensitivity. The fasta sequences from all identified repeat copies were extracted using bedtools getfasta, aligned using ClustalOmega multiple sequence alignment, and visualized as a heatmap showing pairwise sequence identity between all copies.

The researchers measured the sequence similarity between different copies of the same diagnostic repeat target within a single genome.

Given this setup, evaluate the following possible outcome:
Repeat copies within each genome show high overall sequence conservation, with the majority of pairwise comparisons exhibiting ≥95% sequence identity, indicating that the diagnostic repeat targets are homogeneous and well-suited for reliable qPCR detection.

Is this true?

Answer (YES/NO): NO